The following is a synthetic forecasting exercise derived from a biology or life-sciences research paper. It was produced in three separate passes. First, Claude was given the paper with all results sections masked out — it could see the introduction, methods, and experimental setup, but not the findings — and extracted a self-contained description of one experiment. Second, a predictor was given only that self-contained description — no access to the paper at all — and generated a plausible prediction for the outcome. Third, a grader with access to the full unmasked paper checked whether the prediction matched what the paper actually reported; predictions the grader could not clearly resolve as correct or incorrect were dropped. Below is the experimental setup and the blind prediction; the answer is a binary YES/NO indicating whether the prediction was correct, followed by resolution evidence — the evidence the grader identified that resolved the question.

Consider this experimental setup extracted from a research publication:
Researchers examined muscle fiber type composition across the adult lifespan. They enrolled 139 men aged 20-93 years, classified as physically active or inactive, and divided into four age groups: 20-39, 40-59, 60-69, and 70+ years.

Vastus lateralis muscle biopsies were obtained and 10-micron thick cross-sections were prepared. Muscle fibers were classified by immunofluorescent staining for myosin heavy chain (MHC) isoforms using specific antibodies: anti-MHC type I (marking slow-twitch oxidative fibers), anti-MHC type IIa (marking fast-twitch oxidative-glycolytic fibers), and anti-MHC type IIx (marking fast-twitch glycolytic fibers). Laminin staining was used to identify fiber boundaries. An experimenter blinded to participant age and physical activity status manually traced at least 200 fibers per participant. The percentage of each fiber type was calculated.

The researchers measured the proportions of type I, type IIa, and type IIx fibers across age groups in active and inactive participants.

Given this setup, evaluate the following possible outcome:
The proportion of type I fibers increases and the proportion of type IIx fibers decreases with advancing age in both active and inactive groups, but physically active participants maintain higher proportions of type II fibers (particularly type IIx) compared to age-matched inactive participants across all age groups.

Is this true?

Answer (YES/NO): NO